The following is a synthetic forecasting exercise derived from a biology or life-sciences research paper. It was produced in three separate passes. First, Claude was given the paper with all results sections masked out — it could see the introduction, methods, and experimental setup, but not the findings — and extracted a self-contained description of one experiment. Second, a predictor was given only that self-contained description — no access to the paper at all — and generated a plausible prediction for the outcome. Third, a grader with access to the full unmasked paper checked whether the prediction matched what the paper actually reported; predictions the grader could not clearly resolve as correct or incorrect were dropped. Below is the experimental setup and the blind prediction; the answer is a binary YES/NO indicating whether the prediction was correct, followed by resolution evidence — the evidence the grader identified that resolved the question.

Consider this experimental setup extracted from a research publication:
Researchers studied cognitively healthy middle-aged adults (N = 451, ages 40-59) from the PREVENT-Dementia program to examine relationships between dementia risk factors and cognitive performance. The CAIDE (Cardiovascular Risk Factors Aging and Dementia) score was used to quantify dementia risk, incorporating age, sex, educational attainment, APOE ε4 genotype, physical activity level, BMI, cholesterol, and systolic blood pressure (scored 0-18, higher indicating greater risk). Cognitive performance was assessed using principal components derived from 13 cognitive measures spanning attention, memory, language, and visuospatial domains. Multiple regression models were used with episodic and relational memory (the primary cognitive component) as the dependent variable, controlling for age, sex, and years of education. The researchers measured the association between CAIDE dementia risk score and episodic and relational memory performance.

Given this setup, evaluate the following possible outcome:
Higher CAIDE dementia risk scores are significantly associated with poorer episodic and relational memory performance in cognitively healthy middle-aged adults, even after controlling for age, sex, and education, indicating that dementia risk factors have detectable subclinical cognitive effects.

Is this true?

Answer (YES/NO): YES